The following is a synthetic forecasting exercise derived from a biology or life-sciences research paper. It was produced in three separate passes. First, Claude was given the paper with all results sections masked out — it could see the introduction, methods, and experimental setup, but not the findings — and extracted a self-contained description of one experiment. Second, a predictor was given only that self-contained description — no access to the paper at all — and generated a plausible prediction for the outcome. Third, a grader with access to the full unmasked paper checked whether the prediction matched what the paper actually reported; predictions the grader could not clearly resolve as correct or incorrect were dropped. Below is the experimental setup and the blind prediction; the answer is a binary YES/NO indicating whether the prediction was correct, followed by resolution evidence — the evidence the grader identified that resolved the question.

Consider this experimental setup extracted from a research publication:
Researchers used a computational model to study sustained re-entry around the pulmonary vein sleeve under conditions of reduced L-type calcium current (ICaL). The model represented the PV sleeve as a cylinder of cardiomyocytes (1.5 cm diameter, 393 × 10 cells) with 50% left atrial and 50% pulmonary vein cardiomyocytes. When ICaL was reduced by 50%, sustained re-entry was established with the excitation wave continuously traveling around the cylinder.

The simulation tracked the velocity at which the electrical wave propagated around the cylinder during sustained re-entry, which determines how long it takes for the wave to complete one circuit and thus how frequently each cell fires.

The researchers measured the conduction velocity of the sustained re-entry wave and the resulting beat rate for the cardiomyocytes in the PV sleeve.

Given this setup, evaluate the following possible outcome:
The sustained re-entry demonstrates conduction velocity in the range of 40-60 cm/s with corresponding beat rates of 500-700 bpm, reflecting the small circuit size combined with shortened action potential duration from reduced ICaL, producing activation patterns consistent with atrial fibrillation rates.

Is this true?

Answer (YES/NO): NO